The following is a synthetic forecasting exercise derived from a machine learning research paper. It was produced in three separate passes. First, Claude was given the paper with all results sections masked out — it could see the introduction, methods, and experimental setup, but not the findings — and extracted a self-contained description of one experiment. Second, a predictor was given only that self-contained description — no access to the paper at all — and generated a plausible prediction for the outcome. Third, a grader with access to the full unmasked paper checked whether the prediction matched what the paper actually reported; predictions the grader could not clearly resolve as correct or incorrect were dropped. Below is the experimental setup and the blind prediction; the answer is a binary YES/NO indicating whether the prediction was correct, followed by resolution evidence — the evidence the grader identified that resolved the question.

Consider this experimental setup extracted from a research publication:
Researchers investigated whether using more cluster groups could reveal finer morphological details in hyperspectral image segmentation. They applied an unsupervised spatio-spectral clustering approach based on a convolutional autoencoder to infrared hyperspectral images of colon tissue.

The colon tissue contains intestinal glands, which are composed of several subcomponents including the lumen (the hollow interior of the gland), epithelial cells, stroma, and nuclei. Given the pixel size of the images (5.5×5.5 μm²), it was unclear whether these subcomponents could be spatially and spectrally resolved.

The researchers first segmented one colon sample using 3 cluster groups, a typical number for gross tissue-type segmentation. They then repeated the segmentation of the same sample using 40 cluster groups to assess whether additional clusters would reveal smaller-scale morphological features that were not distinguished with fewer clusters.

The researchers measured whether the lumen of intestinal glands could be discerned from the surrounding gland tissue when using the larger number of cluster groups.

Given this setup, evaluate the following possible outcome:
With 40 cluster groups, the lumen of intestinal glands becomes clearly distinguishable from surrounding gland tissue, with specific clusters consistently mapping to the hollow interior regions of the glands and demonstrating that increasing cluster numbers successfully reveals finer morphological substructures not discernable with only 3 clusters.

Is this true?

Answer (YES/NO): NO